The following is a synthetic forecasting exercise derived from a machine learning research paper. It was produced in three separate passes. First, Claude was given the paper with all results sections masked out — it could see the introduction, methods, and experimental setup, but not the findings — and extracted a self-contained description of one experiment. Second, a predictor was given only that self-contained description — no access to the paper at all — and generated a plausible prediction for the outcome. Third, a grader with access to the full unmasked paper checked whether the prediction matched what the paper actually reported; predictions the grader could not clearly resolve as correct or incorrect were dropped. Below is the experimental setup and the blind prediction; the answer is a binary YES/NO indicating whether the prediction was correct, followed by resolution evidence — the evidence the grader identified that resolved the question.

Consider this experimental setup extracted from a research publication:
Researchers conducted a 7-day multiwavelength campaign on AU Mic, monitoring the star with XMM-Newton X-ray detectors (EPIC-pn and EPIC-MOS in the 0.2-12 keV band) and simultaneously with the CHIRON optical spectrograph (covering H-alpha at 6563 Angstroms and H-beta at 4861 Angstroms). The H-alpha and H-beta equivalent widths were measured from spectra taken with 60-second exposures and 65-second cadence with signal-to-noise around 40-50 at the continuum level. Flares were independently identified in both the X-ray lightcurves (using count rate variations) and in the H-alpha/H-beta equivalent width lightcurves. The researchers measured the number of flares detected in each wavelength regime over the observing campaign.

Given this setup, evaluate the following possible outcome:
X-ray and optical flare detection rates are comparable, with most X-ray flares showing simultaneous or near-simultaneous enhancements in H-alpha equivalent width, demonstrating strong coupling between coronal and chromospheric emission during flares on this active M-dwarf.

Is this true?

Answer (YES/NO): NO